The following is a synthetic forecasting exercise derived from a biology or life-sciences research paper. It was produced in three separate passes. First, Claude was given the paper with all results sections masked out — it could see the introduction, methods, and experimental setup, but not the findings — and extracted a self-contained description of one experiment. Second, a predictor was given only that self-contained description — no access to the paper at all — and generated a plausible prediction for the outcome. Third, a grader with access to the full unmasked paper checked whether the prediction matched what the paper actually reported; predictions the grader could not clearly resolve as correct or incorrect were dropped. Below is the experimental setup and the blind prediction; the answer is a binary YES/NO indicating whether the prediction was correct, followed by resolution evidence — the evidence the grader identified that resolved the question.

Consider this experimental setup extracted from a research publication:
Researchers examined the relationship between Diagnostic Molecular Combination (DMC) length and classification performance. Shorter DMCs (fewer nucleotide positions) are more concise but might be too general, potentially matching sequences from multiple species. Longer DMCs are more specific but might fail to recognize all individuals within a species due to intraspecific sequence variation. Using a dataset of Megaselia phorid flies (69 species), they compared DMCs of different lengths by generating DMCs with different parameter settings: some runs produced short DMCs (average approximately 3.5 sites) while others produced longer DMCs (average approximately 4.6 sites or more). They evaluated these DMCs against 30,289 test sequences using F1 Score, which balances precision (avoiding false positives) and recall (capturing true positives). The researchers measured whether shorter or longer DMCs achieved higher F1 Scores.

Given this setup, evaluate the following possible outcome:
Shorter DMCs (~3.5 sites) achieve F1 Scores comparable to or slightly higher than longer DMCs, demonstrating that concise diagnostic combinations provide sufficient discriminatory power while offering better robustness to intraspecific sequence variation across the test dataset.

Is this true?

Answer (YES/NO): NO